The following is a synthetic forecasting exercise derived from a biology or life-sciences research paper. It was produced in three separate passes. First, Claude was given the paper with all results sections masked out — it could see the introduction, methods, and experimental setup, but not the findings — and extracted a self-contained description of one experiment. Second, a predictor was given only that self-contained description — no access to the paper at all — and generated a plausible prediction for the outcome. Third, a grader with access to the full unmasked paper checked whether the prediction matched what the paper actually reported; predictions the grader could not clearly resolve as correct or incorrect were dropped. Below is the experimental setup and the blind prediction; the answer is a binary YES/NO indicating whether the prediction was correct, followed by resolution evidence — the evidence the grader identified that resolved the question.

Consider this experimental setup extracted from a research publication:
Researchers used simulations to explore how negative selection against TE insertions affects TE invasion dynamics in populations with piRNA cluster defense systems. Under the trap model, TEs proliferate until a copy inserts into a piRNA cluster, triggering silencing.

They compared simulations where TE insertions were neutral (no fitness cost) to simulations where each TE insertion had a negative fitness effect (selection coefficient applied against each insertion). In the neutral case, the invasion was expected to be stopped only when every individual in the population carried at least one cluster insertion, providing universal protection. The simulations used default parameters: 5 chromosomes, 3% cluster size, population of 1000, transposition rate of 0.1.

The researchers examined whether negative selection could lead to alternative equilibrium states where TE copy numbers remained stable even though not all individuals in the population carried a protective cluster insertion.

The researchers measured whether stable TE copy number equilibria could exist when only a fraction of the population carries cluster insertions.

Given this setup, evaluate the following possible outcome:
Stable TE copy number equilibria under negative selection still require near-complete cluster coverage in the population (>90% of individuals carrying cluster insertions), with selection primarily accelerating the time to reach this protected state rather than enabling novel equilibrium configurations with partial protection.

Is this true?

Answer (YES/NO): NO